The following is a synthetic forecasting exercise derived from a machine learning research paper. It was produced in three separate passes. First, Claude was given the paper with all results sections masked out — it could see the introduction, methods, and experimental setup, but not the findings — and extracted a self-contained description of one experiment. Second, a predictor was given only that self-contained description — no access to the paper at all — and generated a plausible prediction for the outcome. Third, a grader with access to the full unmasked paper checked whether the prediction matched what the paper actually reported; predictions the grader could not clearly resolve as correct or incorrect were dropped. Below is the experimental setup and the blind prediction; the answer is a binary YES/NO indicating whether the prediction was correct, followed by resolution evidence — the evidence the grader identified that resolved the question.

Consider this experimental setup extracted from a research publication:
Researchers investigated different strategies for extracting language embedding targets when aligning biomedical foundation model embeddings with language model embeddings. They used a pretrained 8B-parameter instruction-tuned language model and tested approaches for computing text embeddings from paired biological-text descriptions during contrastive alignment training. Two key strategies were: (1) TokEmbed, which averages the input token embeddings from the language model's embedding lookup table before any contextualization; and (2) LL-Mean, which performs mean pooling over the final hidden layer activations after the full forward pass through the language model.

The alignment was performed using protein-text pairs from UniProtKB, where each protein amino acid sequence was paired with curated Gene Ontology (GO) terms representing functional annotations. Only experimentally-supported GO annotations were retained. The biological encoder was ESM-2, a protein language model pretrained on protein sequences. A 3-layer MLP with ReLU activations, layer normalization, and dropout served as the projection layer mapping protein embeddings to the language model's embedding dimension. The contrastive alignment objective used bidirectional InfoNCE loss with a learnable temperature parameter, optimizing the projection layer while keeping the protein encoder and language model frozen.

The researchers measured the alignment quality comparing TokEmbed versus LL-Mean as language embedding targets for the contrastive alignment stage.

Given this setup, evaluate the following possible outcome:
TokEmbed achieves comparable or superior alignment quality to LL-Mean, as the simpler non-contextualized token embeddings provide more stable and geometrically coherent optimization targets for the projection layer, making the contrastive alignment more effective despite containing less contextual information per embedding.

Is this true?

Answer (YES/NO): NO